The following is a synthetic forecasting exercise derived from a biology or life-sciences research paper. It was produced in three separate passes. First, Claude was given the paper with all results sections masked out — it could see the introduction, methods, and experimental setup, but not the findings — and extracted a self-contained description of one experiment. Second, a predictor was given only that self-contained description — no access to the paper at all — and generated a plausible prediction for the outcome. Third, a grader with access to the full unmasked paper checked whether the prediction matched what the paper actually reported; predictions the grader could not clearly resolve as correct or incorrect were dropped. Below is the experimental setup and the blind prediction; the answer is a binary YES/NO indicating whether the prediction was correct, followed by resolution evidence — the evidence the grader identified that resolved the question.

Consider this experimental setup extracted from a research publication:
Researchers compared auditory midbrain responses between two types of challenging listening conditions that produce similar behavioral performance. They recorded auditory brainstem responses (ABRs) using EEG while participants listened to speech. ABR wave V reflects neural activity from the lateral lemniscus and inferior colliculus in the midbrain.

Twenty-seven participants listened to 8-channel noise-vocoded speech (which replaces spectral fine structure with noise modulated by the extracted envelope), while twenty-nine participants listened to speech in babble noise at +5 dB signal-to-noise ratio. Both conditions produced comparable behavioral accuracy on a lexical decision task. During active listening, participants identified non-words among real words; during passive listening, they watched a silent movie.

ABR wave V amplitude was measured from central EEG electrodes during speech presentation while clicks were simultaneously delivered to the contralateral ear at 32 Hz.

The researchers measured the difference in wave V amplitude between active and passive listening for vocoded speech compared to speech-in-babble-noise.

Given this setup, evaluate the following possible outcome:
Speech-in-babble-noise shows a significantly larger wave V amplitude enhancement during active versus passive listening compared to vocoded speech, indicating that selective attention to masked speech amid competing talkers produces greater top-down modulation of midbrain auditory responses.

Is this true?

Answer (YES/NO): YES